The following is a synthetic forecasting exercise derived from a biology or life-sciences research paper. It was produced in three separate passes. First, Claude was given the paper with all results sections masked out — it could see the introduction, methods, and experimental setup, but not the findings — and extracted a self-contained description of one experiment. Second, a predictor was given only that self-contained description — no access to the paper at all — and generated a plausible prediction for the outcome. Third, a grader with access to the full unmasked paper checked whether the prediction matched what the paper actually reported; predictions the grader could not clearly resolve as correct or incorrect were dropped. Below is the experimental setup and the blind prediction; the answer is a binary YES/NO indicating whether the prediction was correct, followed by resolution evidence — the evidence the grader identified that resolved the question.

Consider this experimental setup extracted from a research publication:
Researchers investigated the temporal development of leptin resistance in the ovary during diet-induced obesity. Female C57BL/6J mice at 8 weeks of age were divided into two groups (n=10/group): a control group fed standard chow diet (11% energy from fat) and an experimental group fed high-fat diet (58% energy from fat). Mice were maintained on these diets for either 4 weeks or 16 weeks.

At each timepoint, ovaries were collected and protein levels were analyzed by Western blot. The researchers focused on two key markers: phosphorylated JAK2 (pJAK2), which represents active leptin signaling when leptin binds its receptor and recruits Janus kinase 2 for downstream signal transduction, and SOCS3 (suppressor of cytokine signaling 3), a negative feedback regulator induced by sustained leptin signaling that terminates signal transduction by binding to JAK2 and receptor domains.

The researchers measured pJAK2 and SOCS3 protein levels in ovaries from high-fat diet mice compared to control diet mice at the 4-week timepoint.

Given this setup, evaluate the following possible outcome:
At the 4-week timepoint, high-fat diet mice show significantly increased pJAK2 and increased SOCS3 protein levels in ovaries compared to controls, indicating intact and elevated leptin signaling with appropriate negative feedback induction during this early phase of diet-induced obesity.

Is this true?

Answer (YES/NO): NO